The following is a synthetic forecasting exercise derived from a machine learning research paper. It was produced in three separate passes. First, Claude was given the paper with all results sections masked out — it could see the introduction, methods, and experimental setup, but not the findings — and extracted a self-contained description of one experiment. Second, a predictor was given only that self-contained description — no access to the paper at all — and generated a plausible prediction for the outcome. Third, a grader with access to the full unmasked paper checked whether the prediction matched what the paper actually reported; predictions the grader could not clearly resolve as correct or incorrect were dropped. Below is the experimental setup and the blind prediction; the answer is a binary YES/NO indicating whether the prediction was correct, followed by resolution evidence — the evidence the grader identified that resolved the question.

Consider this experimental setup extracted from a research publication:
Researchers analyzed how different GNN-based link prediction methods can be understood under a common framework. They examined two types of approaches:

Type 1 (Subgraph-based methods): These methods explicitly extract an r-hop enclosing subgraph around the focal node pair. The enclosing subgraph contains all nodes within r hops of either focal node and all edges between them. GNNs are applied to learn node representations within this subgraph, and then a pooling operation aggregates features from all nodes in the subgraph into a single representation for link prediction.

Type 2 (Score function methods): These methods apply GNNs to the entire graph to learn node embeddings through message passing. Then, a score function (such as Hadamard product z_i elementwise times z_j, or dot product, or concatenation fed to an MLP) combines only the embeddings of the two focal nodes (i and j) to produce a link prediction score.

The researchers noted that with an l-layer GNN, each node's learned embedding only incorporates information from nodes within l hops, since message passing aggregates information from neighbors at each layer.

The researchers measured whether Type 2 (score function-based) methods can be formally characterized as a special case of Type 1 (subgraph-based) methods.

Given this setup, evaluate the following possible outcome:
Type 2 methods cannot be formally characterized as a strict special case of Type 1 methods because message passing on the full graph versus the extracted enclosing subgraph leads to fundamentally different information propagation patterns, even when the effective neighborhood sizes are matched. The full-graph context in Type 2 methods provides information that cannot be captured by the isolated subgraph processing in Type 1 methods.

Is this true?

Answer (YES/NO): NO